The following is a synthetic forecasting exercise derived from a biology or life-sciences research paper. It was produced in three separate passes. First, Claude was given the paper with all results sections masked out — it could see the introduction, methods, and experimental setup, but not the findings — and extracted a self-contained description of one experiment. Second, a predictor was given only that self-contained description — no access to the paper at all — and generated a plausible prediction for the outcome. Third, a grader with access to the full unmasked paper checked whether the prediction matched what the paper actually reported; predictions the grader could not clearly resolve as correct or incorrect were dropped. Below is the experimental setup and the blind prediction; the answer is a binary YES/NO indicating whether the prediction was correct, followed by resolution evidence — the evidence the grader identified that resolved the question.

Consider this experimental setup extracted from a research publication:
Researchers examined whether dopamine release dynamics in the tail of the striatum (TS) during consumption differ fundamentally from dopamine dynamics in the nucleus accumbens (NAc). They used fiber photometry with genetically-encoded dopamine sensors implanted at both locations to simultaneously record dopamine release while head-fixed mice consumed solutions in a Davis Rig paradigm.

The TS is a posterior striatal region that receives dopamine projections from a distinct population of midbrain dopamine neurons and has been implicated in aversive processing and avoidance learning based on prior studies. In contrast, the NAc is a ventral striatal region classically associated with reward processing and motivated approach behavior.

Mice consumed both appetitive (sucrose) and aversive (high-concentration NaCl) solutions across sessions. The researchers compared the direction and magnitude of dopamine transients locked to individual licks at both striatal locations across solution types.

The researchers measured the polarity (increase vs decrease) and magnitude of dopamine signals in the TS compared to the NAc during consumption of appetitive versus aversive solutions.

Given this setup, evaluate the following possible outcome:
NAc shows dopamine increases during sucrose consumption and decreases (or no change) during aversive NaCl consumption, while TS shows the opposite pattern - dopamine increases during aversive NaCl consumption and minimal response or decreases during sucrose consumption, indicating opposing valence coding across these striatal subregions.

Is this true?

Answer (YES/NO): NO